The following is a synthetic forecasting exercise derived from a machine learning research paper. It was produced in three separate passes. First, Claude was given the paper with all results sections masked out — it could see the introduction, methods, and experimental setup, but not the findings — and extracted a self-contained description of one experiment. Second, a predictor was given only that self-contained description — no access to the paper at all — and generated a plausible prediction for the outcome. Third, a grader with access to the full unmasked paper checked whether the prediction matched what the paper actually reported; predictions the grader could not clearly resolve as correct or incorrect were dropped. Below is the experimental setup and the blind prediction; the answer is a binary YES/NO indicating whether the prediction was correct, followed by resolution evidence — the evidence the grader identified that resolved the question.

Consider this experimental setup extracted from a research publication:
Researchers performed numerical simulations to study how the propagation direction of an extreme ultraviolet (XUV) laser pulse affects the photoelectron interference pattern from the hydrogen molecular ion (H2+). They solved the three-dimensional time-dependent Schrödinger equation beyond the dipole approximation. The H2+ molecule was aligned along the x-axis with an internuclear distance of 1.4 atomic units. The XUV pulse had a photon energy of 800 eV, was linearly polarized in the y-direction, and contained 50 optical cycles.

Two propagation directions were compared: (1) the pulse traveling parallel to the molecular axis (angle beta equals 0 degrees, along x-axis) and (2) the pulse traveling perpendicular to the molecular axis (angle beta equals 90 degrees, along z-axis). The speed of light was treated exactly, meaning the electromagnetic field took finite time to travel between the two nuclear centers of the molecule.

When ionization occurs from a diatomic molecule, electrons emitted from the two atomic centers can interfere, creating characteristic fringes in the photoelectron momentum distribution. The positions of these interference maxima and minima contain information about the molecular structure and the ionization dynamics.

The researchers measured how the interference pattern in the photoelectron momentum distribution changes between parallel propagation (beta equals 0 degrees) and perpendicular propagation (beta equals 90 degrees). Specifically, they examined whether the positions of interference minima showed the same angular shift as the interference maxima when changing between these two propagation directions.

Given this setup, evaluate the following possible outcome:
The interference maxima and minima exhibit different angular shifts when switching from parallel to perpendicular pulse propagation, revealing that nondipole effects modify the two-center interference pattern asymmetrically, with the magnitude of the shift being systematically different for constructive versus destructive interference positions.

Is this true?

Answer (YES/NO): YES